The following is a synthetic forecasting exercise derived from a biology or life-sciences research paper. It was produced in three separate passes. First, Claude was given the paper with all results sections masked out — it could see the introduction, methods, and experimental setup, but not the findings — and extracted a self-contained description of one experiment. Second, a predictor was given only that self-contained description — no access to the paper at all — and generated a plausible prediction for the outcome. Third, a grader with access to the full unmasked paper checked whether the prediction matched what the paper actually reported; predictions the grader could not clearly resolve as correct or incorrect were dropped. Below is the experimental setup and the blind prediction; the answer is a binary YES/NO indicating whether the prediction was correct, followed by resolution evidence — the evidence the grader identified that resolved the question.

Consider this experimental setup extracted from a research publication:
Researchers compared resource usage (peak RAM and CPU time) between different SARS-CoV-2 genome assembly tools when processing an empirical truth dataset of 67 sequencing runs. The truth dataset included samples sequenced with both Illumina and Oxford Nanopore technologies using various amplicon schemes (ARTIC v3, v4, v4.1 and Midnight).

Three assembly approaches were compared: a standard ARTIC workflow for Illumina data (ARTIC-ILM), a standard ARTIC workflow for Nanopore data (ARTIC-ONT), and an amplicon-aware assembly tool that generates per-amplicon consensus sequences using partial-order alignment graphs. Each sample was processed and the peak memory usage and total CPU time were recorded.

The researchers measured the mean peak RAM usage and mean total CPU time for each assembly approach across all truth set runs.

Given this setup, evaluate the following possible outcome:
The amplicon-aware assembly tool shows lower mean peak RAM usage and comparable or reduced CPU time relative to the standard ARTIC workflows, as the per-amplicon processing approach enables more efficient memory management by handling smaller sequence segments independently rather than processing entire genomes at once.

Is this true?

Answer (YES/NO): YES